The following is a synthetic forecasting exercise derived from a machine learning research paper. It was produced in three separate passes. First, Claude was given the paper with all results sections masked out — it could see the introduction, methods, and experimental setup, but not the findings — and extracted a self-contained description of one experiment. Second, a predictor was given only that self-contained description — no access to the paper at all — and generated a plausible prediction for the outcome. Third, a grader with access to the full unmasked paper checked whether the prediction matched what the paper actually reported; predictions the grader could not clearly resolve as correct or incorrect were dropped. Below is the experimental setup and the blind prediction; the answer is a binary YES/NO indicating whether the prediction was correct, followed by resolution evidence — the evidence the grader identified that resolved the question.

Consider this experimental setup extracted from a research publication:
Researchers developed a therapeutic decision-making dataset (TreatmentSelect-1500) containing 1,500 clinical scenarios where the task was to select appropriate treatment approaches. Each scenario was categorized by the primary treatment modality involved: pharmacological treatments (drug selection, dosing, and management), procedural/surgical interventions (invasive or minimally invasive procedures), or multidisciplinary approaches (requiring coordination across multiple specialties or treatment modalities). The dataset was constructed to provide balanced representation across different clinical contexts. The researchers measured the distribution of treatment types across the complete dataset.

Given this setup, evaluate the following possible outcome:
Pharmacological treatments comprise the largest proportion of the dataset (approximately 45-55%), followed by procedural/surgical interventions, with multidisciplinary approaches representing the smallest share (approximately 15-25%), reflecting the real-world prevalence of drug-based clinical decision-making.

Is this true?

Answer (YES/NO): NO